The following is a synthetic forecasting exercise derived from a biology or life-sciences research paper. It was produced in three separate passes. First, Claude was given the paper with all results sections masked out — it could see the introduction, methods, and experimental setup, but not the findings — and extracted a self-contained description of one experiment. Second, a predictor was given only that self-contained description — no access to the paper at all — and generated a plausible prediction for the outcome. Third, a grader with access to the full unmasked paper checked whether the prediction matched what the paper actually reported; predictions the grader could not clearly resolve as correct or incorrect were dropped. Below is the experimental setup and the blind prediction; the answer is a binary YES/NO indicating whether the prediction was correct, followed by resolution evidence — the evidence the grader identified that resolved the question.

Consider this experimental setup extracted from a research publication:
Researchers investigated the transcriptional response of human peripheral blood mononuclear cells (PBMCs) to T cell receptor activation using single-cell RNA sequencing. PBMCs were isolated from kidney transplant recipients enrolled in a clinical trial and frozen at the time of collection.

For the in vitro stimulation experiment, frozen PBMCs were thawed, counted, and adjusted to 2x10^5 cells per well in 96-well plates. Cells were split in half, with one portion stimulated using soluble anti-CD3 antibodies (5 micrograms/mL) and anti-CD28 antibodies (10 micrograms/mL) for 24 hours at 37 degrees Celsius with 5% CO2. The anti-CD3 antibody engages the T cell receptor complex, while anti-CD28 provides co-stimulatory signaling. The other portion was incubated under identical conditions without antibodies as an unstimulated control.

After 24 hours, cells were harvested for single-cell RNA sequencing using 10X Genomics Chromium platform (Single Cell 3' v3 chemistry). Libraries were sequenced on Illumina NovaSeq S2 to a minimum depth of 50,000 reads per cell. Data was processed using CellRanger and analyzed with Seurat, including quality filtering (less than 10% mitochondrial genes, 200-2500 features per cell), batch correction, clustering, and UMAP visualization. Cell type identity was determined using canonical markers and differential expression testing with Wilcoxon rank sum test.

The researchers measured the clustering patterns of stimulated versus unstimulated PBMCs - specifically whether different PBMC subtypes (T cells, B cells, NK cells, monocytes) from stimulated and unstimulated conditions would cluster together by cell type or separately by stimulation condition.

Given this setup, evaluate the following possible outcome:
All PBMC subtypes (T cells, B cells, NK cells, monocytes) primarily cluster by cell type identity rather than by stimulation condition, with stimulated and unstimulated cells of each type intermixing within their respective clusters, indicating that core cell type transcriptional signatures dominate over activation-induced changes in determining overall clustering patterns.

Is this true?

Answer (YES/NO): NO